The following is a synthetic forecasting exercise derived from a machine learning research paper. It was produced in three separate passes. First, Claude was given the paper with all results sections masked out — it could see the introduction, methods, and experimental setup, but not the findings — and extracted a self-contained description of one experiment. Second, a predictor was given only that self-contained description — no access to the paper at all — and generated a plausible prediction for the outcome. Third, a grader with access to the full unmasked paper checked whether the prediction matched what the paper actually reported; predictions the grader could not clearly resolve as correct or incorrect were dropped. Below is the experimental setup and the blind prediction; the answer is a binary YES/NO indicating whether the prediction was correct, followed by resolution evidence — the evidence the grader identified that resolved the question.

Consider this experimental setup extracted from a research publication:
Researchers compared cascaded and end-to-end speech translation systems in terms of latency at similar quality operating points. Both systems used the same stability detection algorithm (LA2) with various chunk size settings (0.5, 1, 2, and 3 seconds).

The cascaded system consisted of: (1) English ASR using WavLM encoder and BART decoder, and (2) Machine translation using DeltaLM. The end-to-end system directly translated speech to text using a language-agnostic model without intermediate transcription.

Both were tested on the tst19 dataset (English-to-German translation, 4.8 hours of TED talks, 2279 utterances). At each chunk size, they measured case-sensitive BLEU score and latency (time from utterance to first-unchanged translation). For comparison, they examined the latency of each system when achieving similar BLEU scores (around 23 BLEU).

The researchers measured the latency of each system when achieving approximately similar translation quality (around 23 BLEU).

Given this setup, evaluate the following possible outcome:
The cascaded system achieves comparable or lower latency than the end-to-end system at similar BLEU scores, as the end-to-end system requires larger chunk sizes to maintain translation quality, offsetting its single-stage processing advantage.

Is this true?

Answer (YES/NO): NO